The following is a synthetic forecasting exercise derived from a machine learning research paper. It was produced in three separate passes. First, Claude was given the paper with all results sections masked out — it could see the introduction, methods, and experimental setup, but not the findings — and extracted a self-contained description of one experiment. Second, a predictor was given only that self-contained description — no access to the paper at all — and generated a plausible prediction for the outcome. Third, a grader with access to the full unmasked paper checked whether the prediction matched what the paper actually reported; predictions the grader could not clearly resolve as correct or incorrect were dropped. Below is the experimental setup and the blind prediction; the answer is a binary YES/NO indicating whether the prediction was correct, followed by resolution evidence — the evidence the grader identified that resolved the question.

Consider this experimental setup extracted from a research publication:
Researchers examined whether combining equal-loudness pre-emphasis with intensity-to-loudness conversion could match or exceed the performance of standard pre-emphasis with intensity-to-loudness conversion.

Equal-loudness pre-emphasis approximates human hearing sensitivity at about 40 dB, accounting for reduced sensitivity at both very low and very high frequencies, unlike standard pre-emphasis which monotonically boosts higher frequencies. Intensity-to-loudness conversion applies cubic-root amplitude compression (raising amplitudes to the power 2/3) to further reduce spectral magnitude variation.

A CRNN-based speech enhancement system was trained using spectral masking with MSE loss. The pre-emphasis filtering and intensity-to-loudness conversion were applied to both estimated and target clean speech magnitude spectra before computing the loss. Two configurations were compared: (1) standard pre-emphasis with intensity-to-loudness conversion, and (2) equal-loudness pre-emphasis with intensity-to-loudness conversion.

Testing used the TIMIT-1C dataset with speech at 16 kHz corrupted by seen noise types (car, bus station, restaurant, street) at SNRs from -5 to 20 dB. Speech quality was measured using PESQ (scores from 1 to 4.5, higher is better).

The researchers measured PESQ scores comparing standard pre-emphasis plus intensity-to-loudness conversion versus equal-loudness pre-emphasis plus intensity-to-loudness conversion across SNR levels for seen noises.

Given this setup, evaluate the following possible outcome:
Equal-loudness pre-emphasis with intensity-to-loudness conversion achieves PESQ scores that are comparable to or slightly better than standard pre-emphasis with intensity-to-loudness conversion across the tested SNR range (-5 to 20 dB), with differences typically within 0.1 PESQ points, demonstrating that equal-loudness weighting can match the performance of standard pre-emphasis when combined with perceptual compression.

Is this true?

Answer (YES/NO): NO